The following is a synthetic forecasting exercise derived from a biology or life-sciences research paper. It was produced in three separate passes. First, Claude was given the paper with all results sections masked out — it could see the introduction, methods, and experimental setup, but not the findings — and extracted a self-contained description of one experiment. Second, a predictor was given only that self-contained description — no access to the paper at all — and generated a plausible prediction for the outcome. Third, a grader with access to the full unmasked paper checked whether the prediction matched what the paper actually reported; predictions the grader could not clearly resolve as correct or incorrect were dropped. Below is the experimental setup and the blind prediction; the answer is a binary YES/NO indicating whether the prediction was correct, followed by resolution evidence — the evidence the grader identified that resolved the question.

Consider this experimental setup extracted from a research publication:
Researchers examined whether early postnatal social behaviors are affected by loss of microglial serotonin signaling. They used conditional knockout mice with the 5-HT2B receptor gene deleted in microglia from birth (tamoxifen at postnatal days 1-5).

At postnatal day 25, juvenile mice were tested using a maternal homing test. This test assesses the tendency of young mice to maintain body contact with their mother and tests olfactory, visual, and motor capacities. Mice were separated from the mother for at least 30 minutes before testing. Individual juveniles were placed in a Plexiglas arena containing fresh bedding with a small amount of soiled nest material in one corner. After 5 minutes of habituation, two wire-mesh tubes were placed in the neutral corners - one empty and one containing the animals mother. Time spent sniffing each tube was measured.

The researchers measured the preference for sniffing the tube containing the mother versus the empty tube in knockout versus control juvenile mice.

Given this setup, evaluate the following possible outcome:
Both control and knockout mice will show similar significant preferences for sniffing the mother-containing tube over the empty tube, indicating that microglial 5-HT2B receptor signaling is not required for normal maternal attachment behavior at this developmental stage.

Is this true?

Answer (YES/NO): NO